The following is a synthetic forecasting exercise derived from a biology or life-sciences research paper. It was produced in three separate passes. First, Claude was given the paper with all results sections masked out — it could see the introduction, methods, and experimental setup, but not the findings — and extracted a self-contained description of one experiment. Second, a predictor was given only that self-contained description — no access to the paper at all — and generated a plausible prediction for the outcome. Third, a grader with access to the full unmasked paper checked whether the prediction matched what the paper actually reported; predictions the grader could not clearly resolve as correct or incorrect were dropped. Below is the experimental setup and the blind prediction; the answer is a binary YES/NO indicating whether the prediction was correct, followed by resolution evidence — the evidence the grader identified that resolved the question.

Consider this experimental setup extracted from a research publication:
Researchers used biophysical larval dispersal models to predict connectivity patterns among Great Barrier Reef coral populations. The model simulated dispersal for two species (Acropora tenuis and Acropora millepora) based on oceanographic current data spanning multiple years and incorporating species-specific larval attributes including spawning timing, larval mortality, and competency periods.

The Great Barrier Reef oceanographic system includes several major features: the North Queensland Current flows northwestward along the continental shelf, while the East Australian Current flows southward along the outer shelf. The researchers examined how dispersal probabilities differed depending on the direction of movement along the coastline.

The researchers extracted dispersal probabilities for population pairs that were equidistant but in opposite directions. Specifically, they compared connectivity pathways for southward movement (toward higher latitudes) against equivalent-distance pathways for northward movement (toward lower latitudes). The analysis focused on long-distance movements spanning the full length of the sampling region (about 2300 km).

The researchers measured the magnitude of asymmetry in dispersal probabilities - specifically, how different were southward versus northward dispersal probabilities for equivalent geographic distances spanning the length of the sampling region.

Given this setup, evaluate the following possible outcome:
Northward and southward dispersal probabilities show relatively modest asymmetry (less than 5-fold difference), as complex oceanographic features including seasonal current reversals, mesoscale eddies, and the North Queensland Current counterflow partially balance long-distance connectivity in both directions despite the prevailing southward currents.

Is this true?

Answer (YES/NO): NO